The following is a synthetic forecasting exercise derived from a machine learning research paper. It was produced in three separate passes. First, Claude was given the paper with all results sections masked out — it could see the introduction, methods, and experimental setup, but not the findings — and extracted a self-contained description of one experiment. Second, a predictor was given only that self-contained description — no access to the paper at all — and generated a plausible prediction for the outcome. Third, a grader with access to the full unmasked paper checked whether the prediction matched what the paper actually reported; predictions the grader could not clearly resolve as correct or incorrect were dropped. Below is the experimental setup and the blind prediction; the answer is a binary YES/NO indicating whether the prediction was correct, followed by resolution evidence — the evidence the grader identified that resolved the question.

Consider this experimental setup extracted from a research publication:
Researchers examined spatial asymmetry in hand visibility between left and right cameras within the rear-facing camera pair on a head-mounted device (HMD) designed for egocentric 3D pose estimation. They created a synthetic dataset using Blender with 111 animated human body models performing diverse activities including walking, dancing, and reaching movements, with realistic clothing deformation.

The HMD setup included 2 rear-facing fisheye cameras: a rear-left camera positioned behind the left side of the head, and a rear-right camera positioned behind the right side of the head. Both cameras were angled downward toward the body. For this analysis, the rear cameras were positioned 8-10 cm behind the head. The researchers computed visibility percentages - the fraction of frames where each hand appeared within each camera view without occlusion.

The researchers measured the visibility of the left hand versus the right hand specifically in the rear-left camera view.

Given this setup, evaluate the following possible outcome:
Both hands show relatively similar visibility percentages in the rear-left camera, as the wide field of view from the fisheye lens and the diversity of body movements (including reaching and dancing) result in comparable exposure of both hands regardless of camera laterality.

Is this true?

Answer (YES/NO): NO